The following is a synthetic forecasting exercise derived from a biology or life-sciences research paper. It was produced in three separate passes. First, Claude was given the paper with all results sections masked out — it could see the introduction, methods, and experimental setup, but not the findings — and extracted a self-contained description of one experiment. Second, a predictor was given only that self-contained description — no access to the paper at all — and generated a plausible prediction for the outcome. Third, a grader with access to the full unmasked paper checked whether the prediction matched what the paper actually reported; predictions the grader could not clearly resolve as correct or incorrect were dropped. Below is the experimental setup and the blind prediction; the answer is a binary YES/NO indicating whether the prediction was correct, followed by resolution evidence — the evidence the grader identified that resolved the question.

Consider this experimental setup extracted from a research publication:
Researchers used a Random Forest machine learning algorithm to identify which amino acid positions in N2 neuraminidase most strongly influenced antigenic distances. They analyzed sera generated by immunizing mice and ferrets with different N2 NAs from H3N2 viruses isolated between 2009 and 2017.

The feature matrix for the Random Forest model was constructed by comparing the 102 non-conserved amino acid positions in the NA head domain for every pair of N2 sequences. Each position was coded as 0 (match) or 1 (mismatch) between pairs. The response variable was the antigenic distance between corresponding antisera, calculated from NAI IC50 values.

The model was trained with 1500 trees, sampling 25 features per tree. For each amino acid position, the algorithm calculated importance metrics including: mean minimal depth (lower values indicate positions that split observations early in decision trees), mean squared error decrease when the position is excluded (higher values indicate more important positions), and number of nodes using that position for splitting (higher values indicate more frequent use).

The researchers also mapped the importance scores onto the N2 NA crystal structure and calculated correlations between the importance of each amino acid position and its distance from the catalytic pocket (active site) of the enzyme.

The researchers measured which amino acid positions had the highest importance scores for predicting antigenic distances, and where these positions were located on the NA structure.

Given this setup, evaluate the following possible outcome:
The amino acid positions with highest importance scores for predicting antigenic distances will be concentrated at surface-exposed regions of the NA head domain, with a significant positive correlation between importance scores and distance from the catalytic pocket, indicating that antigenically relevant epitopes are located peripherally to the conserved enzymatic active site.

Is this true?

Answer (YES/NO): NO